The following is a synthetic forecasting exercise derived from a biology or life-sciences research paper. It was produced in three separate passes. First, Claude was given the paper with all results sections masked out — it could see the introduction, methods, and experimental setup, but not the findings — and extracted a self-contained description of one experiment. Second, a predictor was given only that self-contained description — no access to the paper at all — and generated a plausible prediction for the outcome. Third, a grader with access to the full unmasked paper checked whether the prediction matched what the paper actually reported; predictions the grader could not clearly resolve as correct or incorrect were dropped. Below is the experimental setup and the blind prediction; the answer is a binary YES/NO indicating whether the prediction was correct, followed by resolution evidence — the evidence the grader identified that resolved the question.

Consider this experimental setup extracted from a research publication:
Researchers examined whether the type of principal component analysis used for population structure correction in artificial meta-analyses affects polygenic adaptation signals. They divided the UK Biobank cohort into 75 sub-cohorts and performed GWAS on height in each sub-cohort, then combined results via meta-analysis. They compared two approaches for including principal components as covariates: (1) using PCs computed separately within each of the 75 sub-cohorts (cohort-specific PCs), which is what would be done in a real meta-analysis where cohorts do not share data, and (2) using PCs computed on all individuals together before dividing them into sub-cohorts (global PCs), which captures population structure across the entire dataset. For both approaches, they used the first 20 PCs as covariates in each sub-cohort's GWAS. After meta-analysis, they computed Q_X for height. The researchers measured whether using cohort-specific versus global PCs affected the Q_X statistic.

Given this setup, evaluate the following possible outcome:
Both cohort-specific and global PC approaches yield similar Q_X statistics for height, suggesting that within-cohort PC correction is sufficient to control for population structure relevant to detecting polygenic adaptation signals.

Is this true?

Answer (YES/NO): NO